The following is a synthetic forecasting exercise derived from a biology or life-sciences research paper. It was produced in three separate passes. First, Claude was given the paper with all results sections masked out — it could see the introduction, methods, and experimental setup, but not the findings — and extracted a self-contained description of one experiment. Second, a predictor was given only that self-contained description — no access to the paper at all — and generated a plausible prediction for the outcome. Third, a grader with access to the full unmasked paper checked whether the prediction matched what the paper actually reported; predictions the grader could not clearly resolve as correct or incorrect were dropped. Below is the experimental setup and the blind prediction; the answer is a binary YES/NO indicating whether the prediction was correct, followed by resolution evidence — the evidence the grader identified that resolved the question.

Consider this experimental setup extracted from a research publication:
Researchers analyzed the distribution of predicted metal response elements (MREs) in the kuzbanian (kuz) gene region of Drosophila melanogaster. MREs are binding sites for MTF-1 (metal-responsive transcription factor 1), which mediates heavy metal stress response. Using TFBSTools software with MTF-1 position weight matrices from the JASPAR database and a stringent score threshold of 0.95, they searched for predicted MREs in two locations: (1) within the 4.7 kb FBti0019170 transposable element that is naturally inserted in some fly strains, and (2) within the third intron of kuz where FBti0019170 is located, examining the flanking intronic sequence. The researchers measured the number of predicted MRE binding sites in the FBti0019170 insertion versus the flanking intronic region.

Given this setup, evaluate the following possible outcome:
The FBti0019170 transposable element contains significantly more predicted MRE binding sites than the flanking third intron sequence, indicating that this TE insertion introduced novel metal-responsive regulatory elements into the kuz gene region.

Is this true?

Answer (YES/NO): NO